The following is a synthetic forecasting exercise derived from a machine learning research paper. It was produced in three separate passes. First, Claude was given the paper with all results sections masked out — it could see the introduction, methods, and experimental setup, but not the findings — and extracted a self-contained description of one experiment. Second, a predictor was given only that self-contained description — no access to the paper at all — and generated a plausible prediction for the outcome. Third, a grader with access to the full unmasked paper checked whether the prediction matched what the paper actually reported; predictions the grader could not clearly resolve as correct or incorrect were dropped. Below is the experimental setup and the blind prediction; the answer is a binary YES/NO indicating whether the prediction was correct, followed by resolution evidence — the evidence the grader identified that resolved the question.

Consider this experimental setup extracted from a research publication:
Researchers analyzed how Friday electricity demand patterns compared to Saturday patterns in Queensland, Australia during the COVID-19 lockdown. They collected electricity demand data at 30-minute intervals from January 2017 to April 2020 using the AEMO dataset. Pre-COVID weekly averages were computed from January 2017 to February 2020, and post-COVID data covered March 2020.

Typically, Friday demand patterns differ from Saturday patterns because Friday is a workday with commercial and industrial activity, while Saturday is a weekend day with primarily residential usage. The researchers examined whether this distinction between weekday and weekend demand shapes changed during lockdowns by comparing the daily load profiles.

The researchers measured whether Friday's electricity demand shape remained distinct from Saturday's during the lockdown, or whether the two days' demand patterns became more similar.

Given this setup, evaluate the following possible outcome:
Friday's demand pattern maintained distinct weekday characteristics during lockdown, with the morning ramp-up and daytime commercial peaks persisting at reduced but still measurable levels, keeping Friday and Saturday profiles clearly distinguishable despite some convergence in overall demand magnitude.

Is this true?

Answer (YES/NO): NO